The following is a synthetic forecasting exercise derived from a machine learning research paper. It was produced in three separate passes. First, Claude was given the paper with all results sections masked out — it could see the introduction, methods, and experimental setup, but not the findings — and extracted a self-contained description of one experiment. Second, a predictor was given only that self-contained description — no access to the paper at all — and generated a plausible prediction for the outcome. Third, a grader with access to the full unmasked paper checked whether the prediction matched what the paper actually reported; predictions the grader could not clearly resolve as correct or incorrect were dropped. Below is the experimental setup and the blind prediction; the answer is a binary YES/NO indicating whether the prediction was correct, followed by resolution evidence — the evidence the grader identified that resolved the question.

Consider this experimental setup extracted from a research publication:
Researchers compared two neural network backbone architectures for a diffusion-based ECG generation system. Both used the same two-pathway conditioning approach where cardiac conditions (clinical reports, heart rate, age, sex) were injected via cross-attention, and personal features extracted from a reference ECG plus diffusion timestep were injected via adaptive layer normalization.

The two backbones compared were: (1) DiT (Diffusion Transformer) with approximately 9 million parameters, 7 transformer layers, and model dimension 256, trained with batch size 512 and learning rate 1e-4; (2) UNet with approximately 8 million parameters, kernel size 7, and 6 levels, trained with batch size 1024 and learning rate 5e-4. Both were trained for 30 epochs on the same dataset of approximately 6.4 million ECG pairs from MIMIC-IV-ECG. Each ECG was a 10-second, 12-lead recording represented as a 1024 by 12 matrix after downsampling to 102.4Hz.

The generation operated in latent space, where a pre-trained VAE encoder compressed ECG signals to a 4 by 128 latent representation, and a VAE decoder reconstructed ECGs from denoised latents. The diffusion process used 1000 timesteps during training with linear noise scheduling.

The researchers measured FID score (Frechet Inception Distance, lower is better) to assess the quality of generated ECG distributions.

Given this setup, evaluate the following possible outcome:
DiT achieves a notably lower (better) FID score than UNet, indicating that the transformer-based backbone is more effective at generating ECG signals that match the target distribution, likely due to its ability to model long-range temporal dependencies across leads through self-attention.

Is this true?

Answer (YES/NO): NO